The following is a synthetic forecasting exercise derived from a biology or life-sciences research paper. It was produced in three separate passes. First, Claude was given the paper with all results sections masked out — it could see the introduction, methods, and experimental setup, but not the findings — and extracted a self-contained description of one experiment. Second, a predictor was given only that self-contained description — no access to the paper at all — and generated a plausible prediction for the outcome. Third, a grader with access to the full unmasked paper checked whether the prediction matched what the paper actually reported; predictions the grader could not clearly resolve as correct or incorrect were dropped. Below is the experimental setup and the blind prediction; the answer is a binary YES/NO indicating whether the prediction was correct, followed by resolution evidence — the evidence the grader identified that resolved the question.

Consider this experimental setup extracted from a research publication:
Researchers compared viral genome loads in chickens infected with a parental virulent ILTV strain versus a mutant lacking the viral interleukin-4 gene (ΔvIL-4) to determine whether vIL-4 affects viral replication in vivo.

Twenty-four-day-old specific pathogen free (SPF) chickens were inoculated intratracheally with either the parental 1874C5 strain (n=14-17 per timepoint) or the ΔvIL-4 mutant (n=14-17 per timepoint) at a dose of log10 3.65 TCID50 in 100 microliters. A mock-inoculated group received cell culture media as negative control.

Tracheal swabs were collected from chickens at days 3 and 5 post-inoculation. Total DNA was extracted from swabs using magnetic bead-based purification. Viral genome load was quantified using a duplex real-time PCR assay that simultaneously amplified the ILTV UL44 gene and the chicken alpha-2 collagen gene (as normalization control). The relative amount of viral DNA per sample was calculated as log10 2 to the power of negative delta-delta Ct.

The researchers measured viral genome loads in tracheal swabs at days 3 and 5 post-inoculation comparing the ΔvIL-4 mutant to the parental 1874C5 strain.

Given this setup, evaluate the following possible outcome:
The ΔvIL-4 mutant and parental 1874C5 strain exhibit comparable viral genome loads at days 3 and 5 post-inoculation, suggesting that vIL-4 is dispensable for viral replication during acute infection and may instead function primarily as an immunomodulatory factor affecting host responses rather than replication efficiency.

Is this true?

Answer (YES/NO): YES